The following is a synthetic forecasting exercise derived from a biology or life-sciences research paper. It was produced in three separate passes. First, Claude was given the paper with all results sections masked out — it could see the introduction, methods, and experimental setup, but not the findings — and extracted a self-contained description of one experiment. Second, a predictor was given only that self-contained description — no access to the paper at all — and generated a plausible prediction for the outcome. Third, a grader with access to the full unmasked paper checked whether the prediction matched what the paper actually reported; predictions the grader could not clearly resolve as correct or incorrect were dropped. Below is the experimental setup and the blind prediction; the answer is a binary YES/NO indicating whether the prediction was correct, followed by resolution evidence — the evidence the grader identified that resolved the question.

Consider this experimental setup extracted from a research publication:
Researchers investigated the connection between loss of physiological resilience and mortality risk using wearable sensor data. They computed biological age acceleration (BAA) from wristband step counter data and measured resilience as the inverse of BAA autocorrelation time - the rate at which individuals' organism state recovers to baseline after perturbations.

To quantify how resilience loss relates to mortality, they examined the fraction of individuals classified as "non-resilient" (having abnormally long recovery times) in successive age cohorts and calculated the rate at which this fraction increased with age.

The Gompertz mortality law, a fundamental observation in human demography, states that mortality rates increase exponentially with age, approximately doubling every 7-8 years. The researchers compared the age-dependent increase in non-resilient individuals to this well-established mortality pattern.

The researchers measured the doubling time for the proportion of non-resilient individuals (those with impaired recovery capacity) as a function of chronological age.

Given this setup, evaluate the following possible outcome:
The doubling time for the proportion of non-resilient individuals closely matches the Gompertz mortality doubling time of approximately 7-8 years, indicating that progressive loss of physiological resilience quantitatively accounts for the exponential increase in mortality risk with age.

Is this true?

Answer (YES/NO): YES